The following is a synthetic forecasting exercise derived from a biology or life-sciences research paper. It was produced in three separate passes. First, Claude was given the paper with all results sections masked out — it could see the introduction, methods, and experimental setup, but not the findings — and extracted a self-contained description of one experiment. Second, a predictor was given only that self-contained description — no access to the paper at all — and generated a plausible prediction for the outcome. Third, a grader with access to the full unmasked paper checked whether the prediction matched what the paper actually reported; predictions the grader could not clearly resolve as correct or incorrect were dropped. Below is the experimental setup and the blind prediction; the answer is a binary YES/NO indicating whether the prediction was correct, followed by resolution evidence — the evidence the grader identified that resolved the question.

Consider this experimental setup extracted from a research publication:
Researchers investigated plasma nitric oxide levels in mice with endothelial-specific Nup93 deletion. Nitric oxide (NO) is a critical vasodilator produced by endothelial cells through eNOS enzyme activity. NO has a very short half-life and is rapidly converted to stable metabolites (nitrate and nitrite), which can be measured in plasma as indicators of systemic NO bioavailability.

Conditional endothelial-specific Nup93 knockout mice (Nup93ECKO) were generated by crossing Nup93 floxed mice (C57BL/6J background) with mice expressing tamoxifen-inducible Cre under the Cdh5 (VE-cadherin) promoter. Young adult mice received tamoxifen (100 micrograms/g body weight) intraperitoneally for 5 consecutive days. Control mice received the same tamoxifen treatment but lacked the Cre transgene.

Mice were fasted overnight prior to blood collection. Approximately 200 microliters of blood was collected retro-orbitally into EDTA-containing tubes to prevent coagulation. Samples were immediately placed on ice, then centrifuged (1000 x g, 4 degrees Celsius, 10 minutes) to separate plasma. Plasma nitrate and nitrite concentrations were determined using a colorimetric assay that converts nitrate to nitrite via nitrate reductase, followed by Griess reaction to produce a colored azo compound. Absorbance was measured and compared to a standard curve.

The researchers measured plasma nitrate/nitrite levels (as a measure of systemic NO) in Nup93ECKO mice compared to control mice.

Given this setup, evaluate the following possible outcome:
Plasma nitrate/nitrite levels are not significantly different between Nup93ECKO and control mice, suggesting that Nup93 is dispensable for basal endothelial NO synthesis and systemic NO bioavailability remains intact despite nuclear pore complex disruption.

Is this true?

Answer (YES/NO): NO